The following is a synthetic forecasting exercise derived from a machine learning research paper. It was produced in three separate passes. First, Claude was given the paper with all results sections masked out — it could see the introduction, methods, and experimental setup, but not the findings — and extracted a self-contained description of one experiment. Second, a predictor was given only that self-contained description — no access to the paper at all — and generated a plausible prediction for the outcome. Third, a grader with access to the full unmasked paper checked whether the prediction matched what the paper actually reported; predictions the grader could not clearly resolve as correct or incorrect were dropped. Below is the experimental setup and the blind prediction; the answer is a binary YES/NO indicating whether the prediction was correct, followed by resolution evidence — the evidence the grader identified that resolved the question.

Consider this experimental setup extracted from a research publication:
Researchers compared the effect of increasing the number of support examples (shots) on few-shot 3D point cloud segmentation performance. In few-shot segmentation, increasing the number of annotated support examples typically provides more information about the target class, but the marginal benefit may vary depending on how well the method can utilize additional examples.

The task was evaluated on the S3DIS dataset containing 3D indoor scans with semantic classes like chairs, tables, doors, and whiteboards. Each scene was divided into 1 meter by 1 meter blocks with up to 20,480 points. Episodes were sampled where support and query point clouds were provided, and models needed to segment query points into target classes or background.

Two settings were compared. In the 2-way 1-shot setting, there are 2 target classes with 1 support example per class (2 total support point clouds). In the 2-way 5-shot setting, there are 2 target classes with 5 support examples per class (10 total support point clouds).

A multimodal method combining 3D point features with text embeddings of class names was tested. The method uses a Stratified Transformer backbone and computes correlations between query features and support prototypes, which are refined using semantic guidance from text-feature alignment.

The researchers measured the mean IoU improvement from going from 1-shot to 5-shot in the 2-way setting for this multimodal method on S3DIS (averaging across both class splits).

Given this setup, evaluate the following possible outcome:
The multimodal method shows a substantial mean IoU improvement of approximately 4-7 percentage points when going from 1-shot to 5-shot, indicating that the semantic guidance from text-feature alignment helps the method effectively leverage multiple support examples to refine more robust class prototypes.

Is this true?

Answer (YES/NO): YES